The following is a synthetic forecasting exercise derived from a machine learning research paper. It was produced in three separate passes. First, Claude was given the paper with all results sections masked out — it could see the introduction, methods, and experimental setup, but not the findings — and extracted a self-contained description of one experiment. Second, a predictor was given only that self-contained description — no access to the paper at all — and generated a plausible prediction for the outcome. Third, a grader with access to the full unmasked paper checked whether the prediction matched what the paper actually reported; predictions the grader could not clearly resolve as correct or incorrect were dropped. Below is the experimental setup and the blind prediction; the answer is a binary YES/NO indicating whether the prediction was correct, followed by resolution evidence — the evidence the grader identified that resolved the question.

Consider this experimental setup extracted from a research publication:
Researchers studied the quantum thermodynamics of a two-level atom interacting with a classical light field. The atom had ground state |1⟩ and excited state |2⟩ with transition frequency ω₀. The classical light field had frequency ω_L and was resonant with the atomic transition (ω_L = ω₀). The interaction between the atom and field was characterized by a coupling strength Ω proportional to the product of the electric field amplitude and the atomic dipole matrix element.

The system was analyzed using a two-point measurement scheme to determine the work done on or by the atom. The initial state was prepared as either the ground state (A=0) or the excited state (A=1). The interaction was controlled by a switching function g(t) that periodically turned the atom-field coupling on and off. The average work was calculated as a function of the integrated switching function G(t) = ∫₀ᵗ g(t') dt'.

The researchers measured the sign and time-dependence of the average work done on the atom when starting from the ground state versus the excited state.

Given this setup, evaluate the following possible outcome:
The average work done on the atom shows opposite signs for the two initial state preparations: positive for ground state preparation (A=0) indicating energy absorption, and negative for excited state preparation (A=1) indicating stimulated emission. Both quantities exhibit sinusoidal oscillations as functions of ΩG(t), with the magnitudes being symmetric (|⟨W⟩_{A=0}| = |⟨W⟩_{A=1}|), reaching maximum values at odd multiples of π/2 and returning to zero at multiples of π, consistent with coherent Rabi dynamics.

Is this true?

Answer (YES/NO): NO